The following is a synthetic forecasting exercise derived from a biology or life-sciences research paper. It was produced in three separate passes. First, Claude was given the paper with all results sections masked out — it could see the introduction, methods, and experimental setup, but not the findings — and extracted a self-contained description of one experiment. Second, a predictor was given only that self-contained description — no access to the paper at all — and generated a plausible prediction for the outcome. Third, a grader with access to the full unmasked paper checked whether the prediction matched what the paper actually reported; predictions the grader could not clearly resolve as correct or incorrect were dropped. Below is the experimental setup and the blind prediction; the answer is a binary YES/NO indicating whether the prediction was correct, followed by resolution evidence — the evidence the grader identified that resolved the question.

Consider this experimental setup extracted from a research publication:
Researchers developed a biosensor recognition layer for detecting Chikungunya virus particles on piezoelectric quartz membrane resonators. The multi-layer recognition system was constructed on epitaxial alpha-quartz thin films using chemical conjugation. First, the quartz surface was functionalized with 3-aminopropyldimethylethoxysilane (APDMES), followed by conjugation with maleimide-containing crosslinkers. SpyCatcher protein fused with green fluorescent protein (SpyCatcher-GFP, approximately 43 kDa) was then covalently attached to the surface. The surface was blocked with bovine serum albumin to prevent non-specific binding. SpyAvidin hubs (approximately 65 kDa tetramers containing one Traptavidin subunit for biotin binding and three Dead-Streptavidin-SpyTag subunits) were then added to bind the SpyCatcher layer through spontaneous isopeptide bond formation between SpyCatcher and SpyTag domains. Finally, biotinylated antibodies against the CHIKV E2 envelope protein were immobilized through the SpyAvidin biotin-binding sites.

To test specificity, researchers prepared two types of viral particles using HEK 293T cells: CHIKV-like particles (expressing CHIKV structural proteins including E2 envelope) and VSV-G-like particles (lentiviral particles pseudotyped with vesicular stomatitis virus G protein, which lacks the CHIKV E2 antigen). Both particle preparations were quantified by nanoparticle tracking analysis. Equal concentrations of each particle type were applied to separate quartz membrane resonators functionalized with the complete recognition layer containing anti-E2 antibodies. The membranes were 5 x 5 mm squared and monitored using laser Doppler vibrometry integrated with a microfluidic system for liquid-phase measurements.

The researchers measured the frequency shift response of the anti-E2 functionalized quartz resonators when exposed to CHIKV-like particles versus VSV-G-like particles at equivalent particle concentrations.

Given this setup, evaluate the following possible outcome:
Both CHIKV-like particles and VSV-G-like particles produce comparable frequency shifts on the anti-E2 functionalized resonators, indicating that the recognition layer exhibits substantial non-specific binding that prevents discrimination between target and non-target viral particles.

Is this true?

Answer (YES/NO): NO